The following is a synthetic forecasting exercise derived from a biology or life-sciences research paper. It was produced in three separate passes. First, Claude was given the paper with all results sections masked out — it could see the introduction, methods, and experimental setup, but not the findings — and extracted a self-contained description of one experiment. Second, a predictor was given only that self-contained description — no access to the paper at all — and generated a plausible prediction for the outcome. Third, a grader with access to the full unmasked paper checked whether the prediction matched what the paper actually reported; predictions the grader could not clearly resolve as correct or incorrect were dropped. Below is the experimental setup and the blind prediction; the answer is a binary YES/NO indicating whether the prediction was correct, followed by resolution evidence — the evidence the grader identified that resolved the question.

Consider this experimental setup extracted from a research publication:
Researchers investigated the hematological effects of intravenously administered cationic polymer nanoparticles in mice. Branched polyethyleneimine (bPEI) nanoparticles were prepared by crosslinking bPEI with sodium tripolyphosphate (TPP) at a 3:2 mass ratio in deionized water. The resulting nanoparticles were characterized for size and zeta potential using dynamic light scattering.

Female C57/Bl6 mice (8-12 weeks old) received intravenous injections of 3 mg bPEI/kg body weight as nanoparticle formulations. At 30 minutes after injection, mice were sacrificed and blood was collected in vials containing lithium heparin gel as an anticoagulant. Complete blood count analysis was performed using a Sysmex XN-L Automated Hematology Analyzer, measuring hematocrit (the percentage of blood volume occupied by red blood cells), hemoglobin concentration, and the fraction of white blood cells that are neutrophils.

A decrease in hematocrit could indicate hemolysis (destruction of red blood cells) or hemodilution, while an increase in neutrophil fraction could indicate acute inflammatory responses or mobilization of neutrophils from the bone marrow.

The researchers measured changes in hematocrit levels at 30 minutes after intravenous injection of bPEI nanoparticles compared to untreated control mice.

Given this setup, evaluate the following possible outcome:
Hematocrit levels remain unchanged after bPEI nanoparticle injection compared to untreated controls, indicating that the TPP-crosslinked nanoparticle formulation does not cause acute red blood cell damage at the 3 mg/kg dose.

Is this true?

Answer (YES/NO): NO